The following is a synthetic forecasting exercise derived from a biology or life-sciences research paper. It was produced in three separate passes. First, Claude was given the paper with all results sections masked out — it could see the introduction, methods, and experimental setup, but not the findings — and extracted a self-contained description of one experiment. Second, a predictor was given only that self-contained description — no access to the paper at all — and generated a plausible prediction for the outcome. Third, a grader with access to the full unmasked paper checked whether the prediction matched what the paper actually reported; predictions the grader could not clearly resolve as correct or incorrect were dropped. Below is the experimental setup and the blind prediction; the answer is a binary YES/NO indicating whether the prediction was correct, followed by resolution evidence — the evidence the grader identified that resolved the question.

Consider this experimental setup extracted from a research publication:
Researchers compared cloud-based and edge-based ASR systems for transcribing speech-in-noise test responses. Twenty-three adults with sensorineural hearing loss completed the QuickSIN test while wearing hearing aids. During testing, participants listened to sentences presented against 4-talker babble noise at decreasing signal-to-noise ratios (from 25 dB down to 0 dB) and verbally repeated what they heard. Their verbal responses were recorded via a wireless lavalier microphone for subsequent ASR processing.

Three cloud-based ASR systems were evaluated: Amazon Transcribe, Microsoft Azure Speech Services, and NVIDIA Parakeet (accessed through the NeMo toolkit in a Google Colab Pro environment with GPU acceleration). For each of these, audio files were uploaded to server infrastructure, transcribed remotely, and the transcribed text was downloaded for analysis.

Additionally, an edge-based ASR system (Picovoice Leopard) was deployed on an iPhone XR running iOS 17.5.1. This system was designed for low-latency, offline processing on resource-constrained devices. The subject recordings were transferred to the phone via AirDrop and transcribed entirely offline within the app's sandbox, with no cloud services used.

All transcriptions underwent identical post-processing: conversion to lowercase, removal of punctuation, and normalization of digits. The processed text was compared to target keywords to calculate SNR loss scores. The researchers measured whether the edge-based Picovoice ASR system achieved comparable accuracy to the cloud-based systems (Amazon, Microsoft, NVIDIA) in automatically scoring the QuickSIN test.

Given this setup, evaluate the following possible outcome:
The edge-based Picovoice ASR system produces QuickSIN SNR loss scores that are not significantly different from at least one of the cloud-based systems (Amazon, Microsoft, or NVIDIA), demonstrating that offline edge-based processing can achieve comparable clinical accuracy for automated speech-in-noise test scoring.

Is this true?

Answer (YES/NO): NO